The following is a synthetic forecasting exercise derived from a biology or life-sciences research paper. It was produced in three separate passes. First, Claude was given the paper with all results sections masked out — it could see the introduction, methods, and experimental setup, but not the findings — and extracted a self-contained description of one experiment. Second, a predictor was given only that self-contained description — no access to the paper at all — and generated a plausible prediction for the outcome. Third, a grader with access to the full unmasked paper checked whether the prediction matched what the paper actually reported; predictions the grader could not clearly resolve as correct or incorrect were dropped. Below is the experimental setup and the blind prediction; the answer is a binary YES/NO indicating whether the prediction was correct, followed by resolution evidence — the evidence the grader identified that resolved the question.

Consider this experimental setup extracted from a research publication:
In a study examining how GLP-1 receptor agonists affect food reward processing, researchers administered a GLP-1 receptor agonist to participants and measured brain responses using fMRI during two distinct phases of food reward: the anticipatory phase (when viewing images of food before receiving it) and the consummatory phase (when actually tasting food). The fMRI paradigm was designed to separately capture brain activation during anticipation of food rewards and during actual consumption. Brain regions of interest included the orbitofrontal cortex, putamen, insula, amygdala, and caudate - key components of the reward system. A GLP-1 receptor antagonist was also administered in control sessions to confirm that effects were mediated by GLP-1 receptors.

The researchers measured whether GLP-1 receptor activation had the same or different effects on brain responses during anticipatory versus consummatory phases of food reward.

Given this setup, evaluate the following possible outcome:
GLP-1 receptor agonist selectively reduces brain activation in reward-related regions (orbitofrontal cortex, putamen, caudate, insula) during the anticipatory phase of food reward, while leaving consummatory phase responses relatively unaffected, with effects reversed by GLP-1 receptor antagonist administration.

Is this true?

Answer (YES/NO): NO